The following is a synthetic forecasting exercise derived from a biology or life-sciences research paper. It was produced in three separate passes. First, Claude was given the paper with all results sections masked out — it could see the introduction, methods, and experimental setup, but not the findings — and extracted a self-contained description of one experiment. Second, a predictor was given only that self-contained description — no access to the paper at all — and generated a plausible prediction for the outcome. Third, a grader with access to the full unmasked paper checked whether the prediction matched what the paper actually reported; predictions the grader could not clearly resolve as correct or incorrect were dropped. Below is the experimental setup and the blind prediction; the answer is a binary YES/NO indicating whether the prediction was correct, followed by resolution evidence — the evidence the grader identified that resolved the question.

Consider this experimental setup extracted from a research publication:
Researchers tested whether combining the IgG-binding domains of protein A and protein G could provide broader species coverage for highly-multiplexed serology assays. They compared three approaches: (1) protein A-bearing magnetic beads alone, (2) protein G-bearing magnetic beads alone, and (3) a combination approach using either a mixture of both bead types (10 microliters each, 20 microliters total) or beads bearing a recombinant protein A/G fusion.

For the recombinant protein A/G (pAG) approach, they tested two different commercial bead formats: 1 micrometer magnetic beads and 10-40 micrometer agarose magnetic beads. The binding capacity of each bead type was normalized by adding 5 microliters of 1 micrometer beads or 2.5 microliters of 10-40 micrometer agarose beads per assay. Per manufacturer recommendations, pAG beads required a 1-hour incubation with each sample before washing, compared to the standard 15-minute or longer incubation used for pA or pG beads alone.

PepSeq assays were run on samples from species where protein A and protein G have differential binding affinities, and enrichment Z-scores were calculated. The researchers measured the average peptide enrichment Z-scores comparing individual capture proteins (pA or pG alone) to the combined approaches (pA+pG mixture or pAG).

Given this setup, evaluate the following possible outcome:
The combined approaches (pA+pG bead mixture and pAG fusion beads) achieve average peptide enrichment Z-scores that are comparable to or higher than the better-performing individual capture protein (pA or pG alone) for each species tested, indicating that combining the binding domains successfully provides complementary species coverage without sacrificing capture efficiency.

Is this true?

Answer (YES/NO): NO